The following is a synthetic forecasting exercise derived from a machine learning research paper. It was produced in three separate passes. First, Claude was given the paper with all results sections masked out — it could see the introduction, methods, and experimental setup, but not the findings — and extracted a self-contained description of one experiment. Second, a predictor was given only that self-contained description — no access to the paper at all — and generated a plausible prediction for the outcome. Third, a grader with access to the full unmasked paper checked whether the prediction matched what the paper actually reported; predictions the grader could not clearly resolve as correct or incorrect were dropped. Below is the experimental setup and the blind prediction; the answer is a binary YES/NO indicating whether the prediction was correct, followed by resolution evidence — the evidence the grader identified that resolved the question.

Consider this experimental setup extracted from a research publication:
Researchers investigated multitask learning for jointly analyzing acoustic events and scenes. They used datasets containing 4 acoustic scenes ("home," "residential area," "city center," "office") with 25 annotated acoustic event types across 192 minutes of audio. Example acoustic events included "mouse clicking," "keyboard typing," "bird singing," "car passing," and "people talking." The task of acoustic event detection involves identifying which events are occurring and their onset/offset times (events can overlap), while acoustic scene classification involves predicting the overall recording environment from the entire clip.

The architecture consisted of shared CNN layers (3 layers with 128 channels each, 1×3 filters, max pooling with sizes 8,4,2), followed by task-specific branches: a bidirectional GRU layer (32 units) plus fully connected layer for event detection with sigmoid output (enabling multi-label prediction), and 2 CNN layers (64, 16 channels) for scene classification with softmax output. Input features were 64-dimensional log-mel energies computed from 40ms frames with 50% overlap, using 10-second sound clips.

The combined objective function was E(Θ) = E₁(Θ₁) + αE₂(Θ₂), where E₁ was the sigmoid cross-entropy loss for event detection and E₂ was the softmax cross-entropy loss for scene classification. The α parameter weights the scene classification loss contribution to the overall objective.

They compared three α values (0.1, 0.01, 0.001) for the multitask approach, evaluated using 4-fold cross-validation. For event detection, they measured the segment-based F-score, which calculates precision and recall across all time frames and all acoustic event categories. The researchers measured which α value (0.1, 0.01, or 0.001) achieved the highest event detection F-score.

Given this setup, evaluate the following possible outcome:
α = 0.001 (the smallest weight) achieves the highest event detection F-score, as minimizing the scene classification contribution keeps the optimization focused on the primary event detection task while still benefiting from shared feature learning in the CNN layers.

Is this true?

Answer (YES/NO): NO